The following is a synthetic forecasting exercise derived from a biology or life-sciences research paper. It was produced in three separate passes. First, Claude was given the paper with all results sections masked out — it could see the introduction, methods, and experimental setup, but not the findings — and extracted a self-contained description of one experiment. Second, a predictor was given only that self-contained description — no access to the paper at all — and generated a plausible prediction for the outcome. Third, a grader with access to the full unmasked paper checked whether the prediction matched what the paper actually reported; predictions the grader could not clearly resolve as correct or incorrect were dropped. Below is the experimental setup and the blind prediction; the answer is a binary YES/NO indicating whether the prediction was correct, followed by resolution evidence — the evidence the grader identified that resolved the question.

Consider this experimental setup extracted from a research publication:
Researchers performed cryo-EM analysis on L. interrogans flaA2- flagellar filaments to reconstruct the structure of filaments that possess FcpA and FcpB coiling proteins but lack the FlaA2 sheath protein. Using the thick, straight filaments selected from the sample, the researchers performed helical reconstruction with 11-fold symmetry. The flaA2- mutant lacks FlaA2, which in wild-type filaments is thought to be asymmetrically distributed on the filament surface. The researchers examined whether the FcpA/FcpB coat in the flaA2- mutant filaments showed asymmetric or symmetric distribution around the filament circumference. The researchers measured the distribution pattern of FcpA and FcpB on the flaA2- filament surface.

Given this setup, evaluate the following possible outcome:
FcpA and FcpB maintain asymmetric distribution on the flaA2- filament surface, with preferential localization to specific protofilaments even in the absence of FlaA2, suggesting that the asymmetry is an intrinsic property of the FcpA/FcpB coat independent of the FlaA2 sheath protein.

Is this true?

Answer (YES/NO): NO